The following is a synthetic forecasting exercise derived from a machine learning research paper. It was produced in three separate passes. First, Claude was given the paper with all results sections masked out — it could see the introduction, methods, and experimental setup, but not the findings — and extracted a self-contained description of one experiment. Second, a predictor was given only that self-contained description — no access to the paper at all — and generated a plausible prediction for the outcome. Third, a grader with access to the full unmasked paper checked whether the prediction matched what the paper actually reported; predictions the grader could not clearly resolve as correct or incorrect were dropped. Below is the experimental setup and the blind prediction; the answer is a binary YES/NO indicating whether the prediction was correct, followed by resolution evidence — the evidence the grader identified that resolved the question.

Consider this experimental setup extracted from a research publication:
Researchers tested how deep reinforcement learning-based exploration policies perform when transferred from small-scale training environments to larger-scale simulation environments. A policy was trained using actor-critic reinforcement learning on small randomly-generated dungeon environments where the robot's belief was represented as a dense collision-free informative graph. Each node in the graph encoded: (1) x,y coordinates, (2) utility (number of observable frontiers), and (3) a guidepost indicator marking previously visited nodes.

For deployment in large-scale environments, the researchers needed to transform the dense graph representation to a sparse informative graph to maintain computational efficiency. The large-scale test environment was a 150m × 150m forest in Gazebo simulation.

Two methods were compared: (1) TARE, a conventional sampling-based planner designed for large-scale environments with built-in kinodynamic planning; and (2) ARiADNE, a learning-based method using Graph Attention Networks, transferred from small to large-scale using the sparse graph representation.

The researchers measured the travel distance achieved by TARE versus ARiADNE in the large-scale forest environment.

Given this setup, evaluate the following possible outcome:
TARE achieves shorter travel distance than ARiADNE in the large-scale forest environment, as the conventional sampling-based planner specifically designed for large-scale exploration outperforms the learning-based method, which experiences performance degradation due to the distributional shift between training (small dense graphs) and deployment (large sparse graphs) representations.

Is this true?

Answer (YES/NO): NO